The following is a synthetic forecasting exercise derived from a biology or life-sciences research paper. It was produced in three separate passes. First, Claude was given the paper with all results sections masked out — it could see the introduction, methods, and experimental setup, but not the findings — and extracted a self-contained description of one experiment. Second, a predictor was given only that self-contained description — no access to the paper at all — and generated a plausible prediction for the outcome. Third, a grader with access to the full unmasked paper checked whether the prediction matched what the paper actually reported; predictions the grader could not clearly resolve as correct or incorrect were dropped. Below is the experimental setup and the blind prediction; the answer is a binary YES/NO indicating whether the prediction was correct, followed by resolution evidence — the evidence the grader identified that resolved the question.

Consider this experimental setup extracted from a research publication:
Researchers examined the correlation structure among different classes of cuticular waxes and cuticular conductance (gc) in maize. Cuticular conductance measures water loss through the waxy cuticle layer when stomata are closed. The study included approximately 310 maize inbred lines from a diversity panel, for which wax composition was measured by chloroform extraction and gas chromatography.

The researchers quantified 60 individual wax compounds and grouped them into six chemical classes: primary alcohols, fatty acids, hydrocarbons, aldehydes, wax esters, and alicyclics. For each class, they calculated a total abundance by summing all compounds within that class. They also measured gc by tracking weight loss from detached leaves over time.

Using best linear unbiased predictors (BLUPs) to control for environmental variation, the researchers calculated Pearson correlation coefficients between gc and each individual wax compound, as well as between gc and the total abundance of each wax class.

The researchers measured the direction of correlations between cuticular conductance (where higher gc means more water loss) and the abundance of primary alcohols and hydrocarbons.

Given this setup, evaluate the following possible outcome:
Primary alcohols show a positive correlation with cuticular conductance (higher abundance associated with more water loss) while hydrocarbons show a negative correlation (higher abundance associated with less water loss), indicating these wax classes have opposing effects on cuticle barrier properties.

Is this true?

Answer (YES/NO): NO